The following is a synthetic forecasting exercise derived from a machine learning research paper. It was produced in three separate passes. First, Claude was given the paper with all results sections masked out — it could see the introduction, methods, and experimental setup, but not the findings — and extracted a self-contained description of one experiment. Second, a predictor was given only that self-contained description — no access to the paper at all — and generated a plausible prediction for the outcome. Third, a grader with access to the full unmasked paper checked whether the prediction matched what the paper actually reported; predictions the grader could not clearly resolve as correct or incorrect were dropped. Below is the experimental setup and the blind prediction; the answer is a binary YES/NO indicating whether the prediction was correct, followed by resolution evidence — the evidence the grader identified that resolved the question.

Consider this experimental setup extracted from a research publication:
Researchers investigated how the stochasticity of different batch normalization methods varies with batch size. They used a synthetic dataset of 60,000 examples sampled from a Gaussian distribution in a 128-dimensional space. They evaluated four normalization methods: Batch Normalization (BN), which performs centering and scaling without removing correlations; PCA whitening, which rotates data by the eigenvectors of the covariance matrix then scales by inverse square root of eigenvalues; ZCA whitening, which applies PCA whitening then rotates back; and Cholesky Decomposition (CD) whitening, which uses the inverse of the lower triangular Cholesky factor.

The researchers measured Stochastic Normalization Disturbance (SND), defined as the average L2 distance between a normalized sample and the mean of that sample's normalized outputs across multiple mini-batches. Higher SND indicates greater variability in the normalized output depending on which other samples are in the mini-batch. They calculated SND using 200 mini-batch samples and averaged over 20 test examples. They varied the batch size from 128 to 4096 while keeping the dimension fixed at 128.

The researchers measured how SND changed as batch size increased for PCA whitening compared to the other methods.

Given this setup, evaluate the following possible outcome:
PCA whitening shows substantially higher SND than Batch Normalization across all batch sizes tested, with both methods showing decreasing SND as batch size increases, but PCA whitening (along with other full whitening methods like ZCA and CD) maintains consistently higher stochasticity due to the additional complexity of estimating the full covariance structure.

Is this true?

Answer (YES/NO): NO